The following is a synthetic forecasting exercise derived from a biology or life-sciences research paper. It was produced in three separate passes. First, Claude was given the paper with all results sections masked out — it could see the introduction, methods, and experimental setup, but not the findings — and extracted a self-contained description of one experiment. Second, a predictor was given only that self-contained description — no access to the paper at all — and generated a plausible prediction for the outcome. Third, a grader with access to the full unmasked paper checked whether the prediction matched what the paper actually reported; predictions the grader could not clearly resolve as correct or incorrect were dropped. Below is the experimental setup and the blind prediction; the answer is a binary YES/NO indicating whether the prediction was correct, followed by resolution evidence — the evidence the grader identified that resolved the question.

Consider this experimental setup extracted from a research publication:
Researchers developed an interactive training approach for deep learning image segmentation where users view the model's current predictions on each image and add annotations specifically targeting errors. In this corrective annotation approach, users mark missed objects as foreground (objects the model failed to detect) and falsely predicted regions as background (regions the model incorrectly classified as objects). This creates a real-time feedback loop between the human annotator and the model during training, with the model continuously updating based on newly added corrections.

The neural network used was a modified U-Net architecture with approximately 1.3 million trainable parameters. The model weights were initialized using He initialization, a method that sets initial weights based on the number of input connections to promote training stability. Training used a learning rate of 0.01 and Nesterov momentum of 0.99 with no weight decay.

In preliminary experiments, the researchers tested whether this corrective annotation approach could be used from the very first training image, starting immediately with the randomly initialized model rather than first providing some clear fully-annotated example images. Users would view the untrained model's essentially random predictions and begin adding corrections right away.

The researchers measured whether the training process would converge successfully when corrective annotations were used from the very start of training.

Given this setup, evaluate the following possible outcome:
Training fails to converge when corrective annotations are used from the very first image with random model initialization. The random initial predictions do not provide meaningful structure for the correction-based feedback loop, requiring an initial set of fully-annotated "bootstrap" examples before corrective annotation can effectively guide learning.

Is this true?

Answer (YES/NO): YES